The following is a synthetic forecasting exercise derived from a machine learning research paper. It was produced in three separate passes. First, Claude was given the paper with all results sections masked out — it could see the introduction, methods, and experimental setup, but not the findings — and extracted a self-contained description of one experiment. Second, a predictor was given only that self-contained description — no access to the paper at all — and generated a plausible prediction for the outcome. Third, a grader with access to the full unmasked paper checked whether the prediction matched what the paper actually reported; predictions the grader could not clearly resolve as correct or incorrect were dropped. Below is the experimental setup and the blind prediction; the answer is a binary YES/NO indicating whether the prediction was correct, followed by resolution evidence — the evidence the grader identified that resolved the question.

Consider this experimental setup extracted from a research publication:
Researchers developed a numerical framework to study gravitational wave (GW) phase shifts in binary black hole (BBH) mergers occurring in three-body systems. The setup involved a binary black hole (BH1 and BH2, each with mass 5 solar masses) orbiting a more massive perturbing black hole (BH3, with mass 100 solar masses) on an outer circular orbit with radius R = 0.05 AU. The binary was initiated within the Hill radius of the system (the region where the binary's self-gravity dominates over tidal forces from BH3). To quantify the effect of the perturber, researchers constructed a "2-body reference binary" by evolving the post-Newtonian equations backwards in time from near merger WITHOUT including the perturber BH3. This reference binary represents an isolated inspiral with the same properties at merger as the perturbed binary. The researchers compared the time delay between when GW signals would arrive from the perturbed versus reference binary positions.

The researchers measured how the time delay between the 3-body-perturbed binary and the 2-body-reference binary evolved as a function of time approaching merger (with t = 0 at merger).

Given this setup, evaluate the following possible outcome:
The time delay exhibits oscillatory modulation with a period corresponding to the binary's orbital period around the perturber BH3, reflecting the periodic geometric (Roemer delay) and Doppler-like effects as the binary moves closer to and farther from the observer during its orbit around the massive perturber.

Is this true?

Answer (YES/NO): NO